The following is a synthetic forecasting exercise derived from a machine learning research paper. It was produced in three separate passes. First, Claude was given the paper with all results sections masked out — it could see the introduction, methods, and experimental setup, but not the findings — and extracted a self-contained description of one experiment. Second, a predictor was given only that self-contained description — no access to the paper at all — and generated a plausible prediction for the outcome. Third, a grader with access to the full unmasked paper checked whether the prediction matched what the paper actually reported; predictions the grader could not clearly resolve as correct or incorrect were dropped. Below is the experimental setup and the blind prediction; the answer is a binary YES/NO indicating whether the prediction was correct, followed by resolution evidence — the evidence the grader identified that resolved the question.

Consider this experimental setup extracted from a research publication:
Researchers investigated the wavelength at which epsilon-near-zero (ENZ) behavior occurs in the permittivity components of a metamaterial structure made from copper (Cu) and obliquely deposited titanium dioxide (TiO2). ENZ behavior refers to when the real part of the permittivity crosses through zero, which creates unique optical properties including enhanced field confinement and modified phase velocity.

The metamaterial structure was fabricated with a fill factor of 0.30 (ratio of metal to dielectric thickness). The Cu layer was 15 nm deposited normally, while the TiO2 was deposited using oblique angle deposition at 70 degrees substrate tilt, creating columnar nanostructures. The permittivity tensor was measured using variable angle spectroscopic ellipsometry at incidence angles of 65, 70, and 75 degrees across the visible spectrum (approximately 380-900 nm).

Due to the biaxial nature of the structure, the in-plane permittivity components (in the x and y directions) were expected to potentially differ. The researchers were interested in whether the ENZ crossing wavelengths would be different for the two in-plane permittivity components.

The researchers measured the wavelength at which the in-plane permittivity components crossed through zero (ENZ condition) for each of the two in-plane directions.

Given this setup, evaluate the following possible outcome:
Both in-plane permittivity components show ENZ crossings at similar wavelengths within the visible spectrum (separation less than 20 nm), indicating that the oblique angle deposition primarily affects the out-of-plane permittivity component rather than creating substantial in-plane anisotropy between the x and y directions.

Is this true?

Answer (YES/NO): NO